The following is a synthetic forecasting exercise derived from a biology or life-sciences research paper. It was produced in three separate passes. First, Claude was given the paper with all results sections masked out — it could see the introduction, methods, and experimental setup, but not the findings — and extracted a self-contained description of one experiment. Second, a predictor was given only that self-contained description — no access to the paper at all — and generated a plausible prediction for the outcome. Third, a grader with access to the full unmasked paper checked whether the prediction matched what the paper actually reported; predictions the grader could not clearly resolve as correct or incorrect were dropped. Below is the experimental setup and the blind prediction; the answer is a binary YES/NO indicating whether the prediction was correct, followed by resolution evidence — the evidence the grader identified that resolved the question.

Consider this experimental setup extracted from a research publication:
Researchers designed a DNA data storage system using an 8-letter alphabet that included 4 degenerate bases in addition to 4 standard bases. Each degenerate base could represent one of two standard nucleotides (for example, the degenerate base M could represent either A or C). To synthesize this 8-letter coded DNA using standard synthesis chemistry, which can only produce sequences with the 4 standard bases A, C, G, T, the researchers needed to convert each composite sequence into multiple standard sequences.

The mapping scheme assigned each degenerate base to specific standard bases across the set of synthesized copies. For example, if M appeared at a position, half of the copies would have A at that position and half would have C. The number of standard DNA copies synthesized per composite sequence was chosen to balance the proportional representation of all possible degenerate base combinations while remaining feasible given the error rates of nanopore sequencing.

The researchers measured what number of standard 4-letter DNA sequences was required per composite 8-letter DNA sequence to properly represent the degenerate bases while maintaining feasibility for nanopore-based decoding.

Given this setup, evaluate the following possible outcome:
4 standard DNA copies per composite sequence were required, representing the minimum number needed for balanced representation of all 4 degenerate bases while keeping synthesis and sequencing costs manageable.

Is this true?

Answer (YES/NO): NO